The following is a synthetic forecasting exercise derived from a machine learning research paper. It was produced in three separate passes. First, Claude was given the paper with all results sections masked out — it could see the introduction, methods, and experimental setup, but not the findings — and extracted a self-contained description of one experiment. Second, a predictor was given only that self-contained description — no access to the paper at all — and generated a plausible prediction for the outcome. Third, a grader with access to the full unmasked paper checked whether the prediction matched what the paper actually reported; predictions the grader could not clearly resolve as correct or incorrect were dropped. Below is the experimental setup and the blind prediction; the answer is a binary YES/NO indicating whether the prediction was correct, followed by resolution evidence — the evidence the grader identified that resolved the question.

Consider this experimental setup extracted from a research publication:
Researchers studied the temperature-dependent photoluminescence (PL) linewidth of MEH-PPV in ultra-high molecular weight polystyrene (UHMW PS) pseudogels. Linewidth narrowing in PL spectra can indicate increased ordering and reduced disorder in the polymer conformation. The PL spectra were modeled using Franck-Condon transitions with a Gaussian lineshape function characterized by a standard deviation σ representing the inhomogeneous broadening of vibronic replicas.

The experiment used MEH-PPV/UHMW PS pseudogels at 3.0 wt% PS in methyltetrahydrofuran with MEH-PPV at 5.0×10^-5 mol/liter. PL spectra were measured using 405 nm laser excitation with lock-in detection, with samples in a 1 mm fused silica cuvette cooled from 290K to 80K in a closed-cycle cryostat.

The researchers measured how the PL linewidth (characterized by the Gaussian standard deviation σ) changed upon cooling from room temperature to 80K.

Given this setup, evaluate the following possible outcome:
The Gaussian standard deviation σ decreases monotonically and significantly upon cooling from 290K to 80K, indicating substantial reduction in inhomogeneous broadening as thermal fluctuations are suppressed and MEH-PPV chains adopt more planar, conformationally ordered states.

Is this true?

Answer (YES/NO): YES